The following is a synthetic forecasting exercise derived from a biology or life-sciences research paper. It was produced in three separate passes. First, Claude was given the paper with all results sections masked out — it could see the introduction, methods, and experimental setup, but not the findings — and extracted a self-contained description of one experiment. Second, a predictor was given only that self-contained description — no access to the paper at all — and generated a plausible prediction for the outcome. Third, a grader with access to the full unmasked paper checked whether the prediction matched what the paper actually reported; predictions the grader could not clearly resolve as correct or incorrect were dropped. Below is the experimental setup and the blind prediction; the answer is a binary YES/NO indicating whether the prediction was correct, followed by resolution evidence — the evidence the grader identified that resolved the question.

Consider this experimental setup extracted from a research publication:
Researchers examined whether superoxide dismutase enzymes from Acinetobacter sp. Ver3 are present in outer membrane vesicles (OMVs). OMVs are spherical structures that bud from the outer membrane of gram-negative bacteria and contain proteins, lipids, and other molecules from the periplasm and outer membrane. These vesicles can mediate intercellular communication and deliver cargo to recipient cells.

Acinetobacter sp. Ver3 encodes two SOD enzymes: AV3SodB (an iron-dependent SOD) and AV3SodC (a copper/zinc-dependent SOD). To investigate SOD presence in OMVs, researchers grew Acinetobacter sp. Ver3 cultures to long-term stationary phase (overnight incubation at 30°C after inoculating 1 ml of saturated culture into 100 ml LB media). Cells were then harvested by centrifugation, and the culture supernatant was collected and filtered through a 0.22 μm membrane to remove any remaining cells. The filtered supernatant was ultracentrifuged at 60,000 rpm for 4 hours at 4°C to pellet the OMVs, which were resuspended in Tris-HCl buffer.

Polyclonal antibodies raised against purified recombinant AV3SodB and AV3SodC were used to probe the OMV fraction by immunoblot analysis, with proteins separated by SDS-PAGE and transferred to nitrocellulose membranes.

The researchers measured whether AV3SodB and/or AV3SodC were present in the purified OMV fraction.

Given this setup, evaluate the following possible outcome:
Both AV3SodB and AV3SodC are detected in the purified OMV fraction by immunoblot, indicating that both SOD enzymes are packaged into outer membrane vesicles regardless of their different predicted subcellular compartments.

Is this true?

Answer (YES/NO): NO